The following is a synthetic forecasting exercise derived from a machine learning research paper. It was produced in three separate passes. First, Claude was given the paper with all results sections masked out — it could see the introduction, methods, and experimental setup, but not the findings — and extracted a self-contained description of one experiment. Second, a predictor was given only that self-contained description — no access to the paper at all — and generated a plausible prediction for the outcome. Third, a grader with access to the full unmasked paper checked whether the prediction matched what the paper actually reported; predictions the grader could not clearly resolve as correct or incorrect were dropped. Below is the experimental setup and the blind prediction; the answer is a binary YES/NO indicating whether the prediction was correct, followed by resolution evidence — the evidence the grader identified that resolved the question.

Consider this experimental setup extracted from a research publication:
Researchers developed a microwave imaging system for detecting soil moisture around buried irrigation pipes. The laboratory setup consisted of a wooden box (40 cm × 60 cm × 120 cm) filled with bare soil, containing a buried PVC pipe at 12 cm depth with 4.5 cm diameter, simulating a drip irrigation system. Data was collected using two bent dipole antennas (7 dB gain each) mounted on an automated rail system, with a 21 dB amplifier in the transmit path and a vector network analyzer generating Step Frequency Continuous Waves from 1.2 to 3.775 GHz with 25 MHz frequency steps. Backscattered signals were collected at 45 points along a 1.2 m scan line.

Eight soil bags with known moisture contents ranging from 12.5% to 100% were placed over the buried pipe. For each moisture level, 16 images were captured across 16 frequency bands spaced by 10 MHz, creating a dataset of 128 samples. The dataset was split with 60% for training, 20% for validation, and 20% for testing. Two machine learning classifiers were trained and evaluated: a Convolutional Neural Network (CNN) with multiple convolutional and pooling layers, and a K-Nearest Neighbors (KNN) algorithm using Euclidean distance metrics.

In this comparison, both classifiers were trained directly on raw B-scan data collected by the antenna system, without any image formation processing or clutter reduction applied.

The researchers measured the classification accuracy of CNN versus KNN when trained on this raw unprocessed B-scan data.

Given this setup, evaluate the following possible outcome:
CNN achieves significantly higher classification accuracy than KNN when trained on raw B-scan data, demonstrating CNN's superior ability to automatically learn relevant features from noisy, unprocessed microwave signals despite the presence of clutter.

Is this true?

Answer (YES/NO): YES